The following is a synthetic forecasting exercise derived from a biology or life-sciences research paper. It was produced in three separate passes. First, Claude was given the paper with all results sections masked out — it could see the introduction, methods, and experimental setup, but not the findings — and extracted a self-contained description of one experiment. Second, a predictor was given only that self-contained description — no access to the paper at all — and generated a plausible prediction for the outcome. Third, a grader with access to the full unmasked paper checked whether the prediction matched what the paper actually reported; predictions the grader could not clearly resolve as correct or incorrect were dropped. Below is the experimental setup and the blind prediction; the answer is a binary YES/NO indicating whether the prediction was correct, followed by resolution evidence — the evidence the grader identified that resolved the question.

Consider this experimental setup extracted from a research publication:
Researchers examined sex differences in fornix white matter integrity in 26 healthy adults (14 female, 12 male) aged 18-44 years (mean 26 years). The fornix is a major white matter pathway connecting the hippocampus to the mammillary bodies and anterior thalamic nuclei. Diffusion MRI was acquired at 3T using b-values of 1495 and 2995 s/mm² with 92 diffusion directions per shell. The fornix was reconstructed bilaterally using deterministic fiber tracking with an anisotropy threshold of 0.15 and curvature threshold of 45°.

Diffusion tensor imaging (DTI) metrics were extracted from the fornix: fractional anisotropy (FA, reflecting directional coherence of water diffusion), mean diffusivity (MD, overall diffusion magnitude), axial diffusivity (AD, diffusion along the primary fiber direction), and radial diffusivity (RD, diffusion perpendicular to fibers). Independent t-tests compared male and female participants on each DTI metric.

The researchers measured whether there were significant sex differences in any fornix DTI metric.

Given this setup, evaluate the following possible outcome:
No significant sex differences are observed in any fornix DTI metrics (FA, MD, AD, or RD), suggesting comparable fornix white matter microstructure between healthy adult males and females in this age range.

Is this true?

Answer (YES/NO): YES